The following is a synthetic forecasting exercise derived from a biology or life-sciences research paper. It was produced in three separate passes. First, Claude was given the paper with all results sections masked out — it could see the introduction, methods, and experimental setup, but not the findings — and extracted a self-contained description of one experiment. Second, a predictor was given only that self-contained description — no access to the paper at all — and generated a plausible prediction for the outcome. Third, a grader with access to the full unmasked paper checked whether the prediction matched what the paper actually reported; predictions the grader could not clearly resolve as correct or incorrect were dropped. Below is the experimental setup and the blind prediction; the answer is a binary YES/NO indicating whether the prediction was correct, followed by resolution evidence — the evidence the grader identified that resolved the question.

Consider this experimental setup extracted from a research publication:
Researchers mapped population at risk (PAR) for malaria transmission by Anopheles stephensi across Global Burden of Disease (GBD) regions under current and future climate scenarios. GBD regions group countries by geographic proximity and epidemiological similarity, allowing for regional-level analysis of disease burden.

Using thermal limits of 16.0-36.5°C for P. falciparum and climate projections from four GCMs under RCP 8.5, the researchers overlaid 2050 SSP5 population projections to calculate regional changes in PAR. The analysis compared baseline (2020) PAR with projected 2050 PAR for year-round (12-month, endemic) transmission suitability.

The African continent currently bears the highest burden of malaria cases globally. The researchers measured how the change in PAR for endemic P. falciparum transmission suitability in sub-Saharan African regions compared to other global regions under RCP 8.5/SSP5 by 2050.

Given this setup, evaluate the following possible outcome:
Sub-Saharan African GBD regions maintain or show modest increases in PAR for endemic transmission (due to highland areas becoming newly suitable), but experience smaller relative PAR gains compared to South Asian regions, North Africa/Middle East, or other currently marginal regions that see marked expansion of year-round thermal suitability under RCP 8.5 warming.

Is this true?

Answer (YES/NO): NO